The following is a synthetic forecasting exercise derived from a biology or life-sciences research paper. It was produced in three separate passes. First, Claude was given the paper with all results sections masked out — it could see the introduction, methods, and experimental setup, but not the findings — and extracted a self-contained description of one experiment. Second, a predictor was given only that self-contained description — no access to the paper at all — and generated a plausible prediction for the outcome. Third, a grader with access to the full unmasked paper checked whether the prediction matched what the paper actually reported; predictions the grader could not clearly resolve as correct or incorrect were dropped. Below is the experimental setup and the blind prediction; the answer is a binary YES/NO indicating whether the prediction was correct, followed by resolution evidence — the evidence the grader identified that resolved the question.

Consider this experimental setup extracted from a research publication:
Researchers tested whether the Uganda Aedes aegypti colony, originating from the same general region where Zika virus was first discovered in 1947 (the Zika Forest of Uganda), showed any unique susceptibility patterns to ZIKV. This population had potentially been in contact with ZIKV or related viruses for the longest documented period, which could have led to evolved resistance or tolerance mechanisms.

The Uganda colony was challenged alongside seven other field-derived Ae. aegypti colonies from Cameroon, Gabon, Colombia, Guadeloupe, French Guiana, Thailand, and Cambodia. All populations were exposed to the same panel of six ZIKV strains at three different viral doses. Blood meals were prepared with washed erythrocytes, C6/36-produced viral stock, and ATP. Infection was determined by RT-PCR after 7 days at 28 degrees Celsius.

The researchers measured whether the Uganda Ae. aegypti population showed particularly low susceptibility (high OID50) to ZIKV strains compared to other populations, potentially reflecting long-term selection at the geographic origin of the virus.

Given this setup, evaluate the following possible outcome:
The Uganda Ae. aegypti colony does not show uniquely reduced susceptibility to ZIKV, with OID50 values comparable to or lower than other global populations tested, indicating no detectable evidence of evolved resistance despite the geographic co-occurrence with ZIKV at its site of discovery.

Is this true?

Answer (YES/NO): NO